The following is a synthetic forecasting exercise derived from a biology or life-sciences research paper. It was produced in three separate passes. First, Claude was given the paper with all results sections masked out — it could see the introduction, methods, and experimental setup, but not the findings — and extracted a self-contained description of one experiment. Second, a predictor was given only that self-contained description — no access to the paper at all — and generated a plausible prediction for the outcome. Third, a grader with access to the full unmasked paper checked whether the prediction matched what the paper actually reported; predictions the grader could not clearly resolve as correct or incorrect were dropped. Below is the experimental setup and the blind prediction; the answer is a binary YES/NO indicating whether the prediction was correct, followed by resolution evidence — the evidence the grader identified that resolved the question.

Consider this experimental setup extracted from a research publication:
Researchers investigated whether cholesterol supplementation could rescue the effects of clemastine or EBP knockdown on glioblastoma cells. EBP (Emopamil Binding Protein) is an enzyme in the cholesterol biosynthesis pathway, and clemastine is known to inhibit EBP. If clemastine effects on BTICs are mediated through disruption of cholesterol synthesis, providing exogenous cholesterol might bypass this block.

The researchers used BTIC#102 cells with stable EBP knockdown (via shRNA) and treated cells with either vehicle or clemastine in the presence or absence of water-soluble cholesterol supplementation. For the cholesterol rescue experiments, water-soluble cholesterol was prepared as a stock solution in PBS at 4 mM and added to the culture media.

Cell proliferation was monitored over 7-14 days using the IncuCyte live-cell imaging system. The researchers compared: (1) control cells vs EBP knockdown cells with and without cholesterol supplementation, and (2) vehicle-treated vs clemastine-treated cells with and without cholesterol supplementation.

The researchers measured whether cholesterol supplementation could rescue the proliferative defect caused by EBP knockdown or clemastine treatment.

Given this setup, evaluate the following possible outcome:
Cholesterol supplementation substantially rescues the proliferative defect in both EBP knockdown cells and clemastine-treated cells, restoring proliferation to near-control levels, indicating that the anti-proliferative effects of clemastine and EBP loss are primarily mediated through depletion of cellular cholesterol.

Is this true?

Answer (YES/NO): NO